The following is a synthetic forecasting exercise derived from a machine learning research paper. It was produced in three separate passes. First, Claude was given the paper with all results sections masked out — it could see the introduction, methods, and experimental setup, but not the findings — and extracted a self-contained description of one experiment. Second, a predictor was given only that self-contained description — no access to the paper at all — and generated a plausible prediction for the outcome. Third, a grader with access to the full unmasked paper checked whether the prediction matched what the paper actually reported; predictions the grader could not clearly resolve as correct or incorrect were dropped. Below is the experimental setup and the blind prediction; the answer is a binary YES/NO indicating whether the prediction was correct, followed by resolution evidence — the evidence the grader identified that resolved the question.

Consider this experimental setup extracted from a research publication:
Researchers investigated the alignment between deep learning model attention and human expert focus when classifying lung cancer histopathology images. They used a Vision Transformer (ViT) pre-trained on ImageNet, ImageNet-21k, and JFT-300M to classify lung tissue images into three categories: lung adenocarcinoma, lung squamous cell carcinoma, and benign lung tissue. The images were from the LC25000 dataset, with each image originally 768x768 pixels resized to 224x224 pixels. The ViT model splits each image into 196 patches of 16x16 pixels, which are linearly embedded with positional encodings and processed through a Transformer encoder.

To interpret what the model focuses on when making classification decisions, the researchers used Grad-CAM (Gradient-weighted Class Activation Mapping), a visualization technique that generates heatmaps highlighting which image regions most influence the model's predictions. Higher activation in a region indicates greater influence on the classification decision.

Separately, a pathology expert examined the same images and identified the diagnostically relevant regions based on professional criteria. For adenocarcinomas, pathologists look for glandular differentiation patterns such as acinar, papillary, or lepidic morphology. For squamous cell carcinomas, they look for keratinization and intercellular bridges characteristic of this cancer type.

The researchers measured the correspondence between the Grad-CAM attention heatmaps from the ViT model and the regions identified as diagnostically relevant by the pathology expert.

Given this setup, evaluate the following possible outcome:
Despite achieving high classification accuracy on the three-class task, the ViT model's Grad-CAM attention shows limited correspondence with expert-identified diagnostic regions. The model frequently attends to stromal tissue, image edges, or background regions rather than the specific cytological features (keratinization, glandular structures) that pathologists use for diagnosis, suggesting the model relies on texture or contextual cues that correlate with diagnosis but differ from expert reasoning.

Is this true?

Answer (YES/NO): NO